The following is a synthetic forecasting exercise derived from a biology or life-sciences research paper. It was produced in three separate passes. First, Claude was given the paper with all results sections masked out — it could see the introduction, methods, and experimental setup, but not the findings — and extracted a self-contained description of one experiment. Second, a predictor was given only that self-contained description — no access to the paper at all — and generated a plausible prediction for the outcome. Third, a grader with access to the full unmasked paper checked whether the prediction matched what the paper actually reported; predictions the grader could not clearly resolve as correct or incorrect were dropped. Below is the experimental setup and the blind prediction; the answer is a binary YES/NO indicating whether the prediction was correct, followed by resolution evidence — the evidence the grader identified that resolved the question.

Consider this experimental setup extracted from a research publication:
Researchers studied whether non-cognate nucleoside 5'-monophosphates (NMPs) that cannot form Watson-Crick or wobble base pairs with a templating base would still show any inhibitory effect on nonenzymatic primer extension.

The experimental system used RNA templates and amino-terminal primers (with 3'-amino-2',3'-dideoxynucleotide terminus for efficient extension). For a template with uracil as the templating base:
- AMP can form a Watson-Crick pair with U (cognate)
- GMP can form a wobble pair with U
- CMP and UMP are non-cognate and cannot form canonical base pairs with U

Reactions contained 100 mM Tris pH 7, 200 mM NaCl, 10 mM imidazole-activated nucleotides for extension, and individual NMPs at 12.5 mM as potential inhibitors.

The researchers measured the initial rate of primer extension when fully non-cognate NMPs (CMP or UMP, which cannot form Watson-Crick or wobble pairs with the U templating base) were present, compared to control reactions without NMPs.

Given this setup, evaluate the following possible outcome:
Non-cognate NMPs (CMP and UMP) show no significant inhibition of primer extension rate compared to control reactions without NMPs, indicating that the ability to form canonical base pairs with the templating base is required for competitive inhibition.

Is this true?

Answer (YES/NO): YES